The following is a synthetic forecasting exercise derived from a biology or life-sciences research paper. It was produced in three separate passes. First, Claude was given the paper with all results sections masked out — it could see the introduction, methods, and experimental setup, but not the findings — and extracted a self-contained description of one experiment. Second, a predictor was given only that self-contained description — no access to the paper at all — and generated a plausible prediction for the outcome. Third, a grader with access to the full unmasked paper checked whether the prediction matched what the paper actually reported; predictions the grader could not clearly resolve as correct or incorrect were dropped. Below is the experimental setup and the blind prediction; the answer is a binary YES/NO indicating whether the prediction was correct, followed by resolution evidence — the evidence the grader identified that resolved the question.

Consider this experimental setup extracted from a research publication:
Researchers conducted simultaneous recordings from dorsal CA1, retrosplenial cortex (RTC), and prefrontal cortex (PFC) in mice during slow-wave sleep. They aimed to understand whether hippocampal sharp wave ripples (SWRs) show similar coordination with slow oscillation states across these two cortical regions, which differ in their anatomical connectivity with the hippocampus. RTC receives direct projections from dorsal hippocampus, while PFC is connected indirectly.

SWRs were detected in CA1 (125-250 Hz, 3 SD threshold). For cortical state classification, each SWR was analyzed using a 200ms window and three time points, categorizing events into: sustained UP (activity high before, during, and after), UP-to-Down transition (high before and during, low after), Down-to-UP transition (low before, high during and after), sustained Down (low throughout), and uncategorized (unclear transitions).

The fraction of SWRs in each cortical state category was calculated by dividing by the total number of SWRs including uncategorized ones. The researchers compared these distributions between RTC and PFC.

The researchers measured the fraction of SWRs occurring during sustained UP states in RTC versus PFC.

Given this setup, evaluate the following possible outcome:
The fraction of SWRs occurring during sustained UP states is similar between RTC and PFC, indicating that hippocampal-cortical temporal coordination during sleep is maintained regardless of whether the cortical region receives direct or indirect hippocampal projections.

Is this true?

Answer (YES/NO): NO